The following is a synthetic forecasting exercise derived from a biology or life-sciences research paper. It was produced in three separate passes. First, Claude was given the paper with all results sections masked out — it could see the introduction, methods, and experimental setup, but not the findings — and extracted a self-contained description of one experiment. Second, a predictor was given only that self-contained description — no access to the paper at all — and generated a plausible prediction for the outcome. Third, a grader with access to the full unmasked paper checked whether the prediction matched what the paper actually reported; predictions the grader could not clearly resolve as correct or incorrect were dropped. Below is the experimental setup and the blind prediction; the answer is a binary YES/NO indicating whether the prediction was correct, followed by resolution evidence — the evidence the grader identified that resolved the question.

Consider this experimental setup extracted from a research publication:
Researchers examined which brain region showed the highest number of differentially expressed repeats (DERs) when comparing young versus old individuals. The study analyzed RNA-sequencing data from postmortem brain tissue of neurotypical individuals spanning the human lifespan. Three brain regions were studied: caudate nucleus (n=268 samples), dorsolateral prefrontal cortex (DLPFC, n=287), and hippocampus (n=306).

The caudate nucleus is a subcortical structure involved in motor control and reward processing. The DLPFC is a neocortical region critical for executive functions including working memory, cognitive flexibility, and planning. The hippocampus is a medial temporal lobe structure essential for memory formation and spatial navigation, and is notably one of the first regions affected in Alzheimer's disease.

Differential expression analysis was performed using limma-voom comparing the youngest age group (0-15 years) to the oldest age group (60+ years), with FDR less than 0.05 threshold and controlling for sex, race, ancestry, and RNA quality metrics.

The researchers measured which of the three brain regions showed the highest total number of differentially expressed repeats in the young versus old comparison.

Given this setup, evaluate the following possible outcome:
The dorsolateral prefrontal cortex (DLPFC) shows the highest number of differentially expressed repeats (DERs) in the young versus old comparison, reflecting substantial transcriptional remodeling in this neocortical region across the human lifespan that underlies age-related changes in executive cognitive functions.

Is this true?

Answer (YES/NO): NO